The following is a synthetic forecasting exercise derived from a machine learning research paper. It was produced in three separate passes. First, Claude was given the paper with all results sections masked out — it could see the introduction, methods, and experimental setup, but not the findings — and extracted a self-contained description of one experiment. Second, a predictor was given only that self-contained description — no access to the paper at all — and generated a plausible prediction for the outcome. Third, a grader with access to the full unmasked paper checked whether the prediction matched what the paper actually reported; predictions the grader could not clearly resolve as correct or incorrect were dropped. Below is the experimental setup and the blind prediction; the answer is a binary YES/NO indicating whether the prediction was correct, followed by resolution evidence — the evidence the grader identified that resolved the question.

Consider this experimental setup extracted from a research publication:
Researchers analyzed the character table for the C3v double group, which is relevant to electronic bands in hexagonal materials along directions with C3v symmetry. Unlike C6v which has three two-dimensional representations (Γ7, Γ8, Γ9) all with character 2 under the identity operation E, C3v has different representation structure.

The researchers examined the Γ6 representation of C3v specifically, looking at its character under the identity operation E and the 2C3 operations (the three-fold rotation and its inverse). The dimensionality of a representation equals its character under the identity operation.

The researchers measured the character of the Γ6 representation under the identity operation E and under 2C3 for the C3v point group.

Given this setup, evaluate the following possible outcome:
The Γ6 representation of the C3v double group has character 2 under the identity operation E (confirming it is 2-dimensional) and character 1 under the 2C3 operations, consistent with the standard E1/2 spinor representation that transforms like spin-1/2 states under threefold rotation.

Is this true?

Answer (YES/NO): YES